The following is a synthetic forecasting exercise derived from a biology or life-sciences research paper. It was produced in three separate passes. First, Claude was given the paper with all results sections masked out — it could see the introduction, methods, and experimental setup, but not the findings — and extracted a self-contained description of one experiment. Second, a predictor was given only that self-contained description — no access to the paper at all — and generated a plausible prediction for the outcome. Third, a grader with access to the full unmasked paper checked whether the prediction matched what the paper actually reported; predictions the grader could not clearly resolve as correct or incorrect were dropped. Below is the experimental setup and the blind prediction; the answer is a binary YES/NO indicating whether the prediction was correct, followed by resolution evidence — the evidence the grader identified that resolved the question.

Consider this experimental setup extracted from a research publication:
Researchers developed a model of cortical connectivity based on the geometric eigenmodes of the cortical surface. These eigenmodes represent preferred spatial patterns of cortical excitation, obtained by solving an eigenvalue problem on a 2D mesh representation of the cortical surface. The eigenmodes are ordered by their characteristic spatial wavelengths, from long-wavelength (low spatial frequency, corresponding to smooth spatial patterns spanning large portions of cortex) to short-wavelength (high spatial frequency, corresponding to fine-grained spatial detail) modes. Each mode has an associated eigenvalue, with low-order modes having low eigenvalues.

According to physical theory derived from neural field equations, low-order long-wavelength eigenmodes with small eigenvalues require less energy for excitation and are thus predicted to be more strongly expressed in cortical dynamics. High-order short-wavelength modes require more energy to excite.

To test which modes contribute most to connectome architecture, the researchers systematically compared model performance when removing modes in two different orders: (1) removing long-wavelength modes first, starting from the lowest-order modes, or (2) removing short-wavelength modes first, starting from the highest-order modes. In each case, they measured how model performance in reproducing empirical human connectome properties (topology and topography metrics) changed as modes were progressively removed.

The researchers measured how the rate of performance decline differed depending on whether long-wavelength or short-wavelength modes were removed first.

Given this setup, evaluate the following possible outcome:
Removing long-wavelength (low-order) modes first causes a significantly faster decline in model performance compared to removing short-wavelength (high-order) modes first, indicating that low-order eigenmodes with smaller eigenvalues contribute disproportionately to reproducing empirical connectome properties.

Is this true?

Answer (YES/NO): YES